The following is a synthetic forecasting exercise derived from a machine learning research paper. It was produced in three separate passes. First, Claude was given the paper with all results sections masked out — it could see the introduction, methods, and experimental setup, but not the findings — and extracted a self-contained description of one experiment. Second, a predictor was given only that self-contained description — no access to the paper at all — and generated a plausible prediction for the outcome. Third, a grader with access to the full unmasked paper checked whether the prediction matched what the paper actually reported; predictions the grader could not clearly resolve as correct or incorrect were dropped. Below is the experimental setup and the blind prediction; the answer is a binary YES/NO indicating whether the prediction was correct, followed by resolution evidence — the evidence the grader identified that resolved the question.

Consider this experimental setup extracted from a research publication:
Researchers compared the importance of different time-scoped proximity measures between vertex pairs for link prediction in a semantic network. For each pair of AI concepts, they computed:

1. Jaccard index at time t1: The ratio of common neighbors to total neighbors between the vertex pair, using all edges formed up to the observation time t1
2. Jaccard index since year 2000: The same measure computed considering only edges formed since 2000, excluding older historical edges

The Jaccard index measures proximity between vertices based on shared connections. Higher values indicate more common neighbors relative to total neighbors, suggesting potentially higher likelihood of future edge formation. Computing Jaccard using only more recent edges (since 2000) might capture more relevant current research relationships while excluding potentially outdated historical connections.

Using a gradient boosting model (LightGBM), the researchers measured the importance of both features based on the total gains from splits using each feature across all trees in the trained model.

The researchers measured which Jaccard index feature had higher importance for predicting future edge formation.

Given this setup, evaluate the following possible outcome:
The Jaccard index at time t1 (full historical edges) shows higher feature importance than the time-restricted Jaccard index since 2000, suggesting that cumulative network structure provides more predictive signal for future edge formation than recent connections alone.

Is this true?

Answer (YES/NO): YES